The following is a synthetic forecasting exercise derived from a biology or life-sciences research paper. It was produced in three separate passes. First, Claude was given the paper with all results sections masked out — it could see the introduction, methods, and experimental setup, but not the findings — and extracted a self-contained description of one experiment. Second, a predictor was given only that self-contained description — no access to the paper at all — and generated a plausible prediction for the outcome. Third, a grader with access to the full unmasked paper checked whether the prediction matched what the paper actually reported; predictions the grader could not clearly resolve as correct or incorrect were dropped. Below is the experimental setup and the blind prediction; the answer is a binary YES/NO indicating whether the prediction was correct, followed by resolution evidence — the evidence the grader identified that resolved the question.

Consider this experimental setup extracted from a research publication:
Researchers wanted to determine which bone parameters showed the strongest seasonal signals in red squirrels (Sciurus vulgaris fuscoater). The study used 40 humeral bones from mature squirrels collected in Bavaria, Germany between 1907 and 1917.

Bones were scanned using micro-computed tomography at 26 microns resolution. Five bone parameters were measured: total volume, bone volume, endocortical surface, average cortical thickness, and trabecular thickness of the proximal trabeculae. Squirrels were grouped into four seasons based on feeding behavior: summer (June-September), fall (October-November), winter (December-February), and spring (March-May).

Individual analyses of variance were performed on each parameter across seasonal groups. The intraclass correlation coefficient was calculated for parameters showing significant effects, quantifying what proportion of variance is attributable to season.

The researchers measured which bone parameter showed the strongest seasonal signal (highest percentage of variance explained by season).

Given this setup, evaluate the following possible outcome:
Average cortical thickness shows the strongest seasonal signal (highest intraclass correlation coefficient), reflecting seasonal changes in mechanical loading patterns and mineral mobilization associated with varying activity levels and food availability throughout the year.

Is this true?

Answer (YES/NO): YES